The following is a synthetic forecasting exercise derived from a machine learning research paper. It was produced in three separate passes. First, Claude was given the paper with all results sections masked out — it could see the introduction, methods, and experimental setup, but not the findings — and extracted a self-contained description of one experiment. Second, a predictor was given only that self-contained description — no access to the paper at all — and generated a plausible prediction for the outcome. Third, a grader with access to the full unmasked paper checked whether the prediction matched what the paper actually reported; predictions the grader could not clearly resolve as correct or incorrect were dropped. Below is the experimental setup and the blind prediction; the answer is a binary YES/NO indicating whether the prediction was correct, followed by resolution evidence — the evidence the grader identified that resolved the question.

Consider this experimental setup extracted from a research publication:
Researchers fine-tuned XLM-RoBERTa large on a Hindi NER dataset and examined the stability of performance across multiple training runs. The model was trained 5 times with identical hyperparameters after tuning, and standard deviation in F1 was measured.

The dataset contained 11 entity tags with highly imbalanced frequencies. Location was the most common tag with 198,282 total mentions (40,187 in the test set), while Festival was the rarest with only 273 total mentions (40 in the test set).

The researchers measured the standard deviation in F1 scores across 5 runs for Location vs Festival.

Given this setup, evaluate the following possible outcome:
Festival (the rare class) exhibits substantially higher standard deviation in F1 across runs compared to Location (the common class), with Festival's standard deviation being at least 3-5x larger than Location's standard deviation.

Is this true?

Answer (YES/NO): YES